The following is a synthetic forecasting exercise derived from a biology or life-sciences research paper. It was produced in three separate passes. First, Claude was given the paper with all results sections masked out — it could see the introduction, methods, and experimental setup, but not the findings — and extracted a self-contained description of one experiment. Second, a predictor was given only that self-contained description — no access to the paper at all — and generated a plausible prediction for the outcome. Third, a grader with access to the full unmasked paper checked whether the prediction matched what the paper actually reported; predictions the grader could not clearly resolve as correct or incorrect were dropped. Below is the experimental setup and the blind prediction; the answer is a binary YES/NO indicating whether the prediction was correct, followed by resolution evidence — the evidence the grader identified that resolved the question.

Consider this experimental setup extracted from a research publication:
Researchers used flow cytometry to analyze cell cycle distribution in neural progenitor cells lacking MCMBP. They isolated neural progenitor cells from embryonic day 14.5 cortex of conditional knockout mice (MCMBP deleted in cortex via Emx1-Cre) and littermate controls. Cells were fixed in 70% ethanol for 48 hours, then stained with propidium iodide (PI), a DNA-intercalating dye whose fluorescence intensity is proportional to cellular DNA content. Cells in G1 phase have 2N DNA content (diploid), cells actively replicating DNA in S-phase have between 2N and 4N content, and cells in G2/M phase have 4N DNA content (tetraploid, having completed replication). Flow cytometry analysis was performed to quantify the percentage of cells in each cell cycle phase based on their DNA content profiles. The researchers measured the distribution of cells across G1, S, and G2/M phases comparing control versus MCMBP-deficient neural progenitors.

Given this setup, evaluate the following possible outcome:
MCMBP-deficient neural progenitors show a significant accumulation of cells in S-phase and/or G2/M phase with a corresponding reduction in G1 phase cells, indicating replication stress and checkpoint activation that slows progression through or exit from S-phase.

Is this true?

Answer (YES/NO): NO